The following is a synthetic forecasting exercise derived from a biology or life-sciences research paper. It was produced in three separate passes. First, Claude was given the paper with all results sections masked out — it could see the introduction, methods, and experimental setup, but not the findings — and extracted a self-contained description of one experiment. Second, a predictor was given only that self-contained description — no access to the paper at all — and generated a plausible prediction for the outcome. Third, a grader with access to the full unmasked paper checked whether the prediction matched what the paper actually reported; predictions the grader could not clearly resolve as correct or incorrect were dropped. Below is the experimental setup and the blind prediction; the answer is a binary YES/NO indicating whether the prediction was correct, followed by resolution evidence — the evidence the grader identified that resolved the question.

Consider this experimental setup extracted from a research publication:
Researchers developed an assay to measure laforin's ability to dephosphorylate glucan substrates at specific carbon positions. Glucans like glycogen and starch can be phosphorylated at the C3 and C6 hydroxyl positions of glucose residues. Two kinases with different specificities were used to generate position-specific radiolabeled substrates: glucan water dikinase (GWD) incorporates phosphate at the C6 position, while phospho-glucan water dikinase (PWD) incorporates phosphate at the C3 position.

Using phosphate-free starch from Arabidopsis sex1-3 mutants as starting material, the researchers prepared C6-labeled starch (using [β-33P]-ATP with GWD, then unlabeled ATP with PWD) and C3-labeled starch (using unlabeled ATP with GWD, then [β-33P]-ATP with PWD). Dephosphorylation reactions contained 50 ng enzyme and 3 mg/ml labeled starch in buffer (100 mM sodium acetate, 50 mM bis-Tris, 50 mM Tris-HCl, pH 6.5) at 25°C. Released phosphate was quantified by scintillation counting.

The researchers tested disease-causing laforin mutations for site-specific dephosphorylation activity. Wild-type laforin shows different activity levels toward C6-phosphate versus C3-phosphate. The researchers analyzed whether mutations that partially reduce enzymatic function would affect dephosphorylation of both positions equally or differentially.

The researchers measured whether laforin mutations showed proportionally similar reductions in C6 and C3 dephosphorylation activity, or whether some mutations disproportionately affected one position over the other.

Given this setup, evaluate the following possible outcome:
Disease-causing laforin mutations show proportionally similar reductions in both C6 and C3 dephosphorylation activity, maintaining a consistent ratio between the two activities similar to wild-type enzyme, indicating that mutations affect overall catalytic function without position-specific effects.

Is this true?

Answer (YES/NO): NO